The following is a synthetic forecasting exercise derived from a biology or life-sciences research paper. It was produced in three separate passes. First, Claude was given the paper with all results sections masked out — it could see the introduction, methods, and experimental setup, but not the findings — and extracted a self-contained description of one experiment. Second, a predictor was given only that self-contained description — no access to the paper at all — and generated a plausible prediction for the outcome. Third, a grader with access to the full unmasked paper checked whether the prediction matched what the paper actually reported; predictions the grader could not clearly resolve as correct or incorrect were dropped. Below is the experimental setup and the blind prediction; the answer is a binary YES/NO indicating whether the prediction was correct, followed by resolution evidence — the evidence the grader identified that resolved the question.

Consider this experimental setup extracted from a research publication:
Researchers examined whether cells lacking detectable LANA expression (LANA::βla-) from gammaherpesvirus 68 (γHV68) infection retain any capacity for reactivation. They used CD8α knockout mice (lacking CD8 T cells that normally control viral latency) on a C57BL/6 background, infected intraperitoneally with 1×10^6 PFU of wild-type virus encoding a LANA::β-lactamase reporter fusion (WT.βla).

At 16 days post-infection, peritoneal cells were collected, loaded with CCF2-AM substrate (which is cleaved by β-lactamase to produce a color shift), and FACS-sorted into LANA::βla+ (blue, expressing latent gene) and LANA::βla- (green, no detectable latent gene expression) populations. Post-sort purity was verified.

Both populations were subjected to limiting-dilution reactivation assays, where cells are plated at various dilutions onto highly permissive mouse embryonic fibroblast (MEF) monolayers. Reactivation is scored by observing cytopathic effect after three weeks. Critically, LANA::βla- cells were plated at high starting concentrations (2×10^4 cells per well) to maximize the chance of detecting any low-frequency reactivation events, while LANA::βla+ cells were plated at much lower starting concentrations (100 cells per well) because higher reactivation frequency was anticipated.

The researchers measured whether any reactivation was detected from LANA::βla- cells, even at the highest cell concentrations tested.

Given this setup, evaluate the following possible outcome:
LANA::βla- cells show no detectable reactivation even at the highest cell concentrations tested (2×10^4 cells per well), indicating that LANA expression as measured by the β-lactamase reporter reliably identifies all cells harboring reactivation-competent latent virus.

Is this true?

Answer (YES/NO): NO